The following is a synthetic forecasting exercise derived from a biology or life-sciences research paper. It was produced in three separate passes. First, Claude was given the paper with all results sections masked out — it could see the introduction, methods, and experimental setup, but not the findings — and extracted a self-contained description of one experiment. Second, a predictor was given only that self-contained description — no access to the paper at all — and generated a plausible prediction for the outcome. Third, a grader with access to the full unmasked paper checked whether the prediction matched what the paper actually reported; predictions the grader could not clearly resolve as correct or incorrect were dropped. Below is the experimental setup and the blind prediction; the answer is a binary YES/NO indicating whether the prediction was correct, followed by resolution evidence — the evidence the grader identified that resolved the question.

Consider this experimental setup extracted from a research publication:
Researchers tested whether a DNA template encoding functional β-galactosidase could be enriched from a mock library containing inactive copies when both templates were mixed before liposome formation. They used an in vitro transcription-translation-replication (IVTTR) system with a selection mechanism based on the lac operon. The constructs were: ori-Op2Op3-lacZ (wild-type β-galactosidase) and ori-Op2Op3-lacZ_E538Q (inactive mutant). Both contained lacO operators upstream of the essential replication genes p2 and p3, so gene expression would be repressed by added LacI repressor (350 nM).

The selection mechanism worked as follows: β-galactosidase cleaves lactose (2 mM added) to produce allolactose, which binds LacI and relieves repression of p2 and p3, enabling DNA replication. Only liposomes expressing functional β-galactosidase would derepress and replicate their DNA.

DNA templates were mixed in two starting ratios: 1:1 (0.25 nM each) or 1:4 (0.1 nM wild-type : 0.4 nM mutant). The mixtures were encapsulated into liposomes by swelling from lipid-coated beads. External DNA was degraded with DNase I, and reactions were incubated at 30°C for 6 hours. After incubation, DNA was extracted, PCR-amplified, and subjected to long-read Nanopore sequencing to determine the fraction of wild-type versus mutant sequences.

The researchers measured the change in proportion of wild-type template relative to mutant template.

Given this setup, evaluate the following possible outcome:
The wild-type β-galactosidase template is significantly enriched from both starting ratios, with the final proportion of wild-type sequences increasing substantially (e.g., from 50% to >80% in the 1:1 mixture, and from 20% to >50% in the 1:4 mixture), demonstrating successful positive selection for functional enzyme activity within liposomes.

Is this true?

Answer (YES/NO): NO